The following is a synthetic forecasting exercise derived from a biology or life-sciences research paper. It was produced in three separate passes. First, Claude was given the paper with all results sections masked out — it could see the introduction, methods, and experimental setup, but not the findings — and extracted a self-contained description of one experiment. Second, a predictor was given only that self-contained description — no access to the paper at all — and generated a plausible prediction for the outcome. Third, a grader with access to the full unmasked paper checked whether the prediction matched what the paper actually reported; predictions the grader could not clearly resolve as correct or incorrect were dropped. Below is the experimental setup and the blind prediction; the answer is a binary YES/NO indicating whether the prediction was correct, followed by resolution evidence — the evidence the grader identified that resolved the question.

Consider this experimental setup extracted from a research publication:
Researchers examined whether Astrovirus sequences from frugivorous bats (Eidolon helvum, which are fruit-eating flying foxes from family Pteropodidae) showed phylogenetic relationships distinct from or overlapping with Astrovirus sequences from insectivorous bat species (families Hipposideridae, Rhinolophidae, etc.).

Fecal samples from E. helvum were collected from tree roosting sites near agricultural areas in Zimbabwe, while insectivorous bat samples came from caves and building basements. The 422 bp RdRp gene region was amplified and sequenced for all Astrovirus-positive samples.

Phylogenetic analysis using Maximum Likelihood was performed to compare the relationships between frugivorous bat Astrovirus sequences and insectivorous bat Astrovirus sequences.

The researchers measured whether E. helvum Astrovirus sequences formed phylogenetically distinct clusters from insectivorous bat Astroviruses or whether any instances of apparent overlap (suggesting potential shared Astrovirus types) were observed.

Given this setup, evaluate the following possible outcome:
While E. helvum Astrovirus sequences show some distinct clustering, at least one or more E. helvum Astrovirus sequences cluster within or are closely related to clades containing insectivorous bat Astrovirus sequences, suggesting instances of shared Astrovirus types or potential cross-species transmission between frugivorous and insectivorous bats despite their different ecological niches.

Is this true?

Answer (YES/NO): YES